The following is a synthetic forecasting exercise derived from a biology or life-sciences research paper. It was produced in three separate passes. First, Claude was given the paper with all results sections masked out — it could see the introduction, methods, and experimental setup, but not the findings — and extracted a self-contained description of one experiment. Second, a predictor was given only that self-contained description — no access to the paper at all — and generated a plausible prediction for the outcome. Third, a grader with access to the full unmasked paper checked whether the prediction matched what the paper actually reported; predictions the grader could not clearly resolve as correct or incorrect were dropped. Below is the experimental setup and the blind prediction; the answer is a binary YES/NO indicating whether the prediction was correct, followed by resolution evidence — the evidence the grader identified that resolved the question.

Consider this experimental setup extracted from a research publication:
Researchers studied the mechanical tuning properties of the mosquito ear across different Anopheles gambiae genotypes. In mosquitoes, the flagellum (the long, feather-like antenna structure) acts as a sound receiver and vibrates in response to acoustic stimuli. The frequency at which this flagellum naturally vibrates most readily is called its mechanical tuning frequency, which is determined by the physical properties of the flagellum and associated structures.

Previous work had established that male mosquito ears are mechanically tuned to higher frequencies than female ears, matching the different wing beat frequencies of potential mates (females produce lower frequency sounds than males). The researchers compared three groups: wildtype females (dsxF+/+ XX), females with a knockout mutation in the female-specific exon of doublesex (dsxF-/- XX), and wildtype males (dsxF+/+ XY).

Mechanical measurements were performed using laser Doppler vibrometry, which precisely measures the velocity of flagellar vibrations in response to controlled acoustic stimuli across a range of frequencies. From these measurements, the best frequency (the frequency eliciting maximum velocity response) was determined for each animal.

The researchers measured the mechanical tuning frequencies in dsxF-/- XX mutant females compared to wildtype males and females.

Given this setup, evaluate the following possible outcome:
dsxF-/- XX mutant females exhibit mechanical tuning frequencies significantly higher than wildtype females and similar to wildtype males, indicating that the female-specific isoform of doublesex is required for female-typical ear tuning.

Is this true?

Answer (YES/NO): NO